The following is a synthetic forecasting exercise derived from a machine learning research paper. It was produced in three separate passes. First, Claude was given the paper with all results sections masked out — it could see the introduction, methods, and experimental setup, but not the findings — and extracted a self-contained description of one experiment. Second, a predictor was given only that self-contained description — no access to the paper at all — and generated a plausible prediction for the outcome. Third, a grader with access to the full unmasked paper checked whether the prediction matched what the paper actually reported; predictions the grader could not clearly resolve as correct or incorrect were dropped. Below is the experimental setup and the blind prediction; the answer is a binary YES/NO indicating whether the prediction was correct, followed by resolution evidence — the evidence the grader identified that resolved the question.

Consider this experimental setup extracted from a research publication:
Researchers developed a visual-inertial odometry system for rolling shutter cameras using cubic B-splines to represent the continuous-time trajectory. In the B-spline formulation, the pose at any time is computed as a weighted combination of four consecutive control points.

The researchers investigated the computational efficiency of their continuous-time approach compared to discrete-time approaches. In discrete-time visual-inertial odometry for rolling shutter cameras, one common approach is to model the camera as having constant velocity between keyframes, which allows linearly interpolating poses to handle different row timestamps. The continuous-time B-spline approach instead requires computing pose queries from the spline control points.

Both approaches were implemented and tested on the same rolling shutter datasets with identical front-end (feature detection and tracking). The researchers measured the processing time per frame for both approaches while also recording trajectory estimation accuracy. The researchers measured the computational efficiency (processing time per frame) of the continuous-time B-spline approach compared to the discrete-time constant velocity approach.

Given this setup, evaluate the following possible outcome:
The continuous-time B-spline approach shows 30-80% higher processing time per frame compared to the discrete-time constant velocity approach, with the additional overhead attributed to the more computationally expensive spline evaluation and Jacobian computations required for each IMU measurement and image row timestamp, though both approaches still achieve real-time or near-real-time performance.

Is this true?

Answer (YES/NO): NO